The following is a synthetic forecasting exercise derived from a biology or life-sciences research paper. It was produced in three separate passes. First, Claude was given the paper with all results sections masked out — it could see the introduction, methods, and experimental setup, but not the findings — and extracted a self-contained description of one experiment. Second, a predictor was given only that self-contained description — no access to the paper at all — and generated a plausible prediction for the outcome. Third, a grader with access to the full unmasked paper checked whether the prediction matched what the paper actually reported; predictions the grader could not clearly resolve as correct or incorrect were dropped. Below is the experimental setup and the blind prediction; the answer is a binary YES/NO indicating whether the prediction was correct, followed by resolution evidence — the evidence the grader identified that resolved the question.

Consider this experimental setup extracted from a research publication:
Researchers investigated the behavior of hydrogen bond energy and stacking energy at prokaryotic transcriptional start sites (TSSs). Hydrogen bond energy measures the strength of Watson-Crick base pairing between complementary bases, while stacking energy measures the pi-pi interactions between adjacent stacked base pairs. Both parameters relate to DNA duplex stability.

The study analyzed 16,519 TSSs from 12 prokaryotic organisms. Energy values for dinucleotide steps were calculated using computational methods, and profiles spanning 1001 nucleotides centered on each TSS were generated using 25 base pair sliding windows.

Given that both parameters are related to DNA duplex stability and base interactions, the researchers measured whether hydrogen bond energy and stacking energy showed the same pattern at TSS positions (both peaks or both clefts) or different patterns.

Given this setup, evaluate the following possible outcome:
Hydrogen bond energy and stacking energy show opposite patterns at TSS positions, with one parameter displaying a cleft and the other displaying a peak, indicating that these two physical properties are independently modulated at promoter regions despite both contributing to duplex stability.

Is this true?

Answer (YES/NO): NO